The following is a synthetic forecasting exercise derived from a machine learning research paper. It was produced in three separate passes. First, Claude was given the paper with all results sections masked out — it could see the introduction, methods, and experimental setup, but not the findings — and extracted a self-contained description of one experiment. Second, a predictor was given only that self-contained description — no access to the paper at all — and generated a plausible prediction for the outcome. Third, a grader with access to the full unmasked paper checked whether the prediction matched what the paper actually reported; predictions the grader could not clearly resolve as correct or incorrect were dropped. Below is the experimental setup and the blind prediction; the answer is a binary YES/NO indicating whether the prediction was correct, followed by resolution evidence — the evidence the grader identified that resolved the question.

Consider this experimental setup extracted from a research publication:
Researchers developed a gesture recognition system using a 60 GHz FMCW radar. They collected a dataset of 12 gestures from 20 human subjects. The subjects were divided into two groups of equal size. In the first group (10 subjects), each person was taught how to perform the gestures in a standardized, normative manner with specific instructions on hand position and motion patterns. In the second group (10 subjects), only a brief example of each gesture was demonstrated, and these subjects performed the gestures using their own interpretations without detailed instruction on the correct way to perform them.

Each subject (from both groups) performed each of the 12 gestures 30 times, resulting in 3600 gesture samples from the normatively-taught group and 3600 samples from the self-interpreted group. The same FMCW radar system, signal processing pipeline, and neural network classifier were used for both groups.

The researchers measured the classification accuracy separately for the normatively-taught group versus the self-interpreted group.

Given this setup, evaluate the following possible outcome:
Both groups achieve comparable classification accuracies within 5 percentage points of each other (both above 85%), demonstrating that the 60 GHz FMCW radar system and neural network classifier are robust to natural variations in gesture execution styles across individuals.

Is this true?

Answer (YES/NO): NO